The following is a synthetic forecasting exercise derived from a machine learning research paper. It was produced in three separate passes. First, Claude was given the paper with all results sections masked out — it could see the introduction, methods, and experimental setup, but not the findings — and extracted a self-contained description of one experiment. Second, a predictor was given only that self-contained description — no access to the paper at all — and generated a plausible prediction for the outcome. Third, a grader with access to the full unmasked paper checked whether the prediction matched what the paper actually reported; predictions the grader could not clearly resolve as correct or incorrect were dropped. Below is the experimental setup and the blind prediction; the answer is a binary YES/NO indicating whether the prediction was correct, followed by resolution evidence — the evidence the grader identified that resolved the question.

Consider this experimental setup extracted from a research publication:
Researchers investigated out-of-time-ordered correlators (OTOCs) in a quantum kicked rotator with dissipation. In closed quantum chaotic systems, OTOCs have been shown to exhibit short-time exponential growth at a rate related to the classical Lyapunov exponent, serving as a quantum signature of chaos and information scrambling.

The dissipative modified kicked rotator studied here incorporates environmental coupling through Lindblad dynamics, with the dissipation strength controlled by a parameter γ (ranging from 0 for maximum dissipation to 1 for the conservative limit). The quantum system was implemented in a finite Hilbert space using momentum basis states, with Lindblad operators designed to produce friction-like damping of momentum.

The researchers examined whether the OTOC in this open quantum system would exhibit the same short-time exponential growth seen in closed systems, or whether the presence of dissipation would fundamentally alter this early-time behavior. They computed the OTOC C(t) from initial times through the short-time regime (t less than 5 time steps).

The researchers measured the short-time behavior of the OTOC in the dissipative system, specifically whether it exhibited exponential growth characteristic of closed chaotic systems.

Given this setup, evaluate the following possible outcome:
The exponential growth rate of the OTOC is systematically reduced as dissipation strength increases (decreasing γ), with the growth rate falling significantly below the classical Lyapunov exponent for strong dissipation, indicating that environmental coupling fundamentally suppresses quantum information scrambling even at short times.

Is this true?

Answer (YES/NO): NO